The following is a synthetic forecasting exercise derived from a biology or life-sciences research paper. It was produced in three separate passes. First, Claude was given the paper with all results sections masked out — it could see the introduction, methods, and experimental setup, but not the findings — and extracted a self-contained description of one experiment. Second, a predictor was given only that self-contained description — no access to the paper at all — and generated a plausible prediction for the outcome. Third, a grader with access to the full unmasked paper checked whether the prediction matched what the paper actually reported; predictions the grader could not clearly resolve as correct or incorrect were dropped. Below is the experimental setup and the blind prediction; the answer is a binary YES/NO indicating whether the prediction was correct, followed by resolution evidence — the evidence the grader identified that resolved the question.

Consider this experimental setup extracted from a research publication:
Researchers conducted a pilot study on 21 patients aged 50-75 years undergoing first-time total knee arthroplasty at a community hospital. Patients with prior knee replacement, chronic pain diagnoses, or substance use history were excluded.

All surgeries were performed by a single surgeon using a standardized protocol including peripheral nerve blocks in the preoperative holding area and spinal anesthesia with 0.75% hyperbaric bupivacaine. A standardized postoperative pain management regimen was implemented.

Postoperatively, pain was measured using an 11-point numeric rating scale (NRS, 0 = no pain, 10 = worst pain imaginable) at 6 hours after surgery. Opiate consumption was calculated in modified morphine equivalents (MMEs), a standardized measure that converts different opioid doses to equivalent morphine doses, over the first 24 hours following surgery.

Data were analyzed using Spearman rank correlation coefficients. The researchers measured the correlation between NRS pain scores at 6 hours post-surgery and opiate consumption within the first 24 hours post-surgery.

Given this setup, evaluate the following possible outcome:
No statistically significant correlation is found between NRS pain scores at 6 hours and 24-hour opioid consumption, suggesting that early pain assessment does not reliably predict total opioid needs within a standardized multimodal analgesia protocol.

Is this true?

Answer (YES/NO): NO